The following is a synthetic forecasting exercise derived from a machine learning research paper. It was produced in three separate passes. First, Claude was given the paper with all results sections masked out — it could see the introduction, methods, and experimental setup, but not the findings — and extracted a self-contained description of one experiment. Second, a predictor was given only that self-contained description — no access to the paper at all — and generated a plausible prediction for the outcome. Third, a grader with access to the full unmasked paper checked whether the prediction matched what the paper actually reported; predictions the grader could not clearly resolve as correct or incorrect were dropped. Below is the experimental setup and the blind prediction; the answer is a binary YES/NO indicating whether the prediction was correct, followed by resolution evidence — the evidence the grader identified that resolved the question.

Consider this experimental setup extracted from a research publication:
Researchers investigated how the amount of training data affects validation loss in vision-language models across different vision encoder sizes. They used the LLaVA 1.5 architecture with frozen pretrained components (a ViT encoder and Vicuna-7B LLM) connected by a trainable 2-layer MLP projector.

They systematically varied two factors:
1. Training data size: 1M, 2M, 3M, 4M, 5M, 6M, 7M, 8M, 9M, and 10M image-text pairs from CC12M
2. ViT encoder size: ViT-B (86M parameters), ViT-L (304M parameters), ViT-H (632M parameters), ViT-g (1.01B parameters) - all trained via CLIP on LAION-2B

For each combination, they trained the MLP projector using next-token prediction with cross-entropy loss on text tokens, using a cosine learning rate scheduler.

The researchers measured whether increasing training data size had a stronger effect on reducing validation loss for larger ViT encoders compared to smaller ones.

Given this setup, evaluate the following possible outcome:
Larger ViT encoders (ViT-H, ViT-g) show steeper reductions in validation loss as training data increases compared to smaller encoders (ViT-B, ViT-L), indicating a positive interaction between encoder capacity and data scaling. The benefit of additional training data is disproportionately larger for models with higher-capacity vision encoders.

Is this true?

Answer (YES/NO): NO